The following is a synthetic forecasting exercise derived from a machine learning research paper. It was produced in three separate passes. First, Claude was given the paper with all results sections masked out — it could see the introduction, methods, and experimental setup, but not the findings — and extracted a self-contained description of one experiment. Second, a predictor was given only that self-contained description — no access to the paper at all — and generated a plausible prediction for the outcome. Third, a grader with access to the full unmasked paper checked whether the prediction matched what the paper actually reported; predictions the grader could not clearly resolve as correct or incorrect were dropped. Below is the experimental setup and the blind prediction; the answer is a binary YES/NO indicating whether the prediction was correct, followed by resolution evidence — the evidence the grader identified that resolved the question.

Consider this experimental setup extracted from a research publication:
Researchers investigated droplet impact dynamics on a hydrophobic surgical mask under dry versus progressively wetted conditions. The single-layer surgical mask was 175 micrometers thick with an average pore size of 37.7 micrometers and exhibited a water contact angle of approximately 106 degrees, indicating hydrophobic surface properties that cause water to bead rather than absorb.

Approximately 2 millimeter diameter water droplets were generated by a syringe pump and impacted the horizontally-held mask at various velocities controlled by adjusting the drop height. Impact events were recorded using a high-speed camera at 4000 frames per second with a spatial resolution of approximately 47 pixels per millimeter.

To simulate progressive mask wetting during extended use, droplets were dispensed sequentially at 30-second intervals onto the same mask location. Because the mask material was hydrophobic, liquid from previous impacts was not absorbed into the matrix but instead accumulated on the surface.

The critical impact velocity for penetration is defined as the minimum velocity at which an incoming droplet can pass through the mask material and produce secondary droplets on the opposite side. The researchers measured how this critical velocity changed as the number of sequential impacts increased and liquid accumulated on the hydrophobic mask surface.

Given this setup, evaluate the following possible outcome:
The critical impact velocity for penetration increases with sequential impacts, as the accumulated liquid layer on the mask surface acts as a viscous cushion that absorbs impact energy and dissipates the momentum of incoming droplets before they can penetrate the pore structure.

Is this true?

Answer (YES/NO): YES